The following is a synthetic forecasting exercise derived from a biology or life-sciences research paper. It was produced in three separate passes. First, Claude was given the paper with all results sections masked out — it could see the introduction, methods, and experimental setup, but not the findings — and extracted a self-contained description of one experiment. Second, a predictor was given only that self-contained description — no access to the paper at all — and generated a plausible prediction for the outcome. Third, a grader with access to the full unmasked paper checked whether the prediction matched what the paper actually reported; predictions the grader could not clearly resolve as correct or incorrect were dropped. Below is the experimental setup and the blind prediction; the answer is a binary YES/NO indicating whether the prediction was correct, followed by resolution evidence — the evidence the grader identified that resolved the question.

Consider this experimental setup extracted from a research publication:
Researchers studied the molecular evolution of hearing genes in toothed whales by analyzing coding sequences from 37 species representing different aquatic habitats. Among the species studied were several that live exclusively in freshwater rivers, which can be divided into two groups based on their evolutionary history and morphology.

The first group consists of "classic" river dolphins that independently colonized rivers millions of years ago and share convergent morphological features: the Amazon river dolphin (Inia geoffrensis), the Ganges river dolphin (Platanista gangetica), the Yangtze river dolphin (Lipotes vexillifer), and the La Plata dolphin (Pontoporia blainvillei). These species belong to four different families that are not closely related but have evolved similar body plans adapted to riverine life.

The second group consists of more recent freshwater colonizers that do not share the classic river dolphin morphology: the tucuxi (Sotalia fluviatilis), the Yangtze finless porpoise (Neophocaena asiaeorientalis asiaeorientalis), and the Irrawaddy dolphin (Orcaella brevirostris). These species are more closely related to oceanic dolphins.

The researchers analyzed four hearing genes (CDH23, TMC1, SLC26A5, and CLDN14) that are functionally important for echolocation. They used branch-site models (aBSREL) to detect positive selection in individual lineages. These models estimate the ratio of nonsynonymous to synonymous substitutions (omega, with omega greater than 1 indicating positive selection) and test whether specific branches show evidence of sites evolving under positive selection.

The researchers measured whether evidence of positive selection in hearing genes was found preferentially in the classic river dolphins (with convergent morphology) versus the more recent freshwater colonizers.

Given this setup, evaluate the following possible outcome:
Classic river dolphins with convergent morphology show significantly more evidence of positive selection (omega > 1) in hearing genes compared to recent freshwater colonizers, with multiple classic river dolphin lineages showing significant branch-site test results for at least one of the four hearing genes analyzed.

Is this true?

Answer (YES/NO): NO